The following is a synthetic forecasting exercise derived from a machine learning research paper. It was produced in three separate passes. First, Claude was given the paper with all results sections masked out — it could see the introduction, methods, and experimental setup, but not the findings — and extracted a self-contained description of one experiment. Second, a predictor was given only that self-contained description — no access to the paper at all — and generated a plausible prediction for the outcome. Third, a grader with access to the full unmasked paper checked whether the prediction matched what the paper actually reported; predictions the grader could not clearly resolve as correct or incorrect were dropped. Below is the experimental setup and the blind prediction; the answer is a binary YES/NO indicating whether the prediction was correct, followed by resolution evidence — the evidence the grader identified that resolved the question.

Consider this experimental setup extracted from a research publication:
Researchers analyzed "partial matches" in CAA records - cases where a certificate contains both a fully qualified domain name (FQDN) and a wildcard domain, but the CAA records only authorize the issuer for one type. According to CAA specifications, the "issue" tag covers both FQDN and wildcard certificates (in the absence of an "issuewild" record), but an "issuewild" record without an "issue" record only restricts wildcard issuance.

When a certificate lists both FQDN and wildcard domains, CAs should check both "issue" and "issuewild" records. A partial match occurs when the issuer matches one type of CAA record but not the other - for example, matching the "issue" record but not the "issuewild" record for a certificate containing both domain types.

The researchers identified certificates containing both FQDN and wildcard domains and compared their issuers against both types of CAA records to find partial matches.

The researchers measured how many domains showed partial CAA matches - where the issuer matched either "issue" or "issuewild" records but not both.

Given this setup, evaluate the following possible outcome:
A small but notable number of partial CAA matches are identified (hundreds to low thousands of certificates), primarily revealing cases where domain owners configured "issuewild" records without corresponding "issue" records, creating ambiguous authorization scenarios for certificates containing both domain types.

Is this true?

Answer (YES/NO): NO